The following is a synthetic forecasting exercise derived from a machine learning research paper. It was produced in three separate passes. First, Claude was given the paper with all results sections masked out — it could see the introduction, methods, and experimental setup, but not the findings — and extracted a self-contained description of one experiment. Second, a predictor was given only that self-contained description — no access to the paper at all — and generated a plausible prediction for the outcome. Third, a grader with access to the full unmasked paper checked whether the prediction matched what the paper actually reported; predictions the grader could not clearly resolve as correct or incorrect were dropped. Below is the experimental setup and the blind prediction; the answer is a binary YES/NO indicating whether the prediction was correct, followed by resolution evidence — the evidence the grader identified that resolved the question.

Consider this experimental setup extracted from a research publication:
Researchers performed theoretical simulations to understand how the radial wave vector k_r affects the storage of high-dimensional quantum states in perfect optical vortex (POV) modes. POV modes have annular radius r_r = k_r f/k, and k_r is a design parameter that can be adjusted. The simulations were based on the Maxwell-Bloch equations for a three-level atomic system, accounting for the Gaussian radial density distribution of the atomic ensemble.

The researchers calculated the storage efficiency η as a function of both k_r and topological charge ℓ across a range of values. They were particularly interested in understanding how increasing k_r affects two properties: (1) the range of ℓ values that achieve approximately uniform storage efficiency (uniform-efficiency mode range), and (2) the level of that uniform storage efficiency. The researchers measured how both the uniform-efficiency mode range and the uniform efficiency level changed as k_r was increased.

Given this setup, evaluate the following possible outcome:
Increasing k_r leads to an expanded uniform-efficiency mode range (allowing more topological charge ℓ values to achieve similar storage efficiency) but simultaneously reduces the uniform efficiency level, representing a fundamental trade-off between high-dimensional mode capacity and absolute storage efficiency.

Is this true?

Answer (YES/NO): YES